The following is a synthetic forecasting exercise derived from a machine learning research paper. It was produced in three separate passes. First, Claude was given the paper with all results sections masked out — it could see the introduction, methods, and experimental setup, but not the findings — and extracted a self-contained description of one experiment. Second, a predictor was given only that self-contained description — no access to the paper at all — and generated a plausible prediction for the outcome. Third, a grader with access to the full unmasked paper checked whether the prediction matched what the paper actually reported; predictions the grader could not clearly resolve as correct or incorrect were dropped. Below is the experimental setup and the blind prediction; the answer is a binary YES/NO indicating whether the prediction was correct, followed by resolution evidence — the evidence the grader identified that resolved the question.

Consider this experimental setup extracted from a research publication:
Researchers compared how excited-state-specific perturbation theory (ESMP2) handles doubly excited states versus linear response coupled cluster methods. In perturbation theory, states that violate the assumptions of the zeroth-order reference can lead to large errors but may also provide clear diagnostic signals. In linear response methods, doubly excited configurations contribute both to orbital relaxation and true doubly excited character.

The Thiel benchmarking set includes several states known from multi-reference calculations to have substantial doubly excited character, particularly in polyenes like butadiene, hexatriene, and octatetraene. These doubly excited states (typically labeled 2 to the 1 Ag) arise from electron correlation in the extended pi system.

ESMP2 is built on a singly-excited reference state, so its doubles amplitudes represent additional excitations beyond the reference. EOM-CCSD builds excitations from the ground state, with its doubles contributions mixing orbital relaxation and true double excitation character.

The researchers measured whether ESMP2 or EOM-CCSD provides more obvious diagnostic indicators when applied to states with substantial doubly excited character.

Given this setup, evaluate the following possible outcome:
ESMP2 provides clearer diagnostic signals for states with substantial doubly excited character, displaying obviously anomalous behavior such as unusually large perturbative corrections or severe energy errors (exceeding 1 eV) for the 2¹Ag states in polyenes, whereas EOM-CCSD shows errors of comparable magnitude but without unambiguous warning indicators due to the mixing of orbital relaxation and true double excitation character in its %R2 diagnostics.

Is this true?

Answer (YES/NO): NO